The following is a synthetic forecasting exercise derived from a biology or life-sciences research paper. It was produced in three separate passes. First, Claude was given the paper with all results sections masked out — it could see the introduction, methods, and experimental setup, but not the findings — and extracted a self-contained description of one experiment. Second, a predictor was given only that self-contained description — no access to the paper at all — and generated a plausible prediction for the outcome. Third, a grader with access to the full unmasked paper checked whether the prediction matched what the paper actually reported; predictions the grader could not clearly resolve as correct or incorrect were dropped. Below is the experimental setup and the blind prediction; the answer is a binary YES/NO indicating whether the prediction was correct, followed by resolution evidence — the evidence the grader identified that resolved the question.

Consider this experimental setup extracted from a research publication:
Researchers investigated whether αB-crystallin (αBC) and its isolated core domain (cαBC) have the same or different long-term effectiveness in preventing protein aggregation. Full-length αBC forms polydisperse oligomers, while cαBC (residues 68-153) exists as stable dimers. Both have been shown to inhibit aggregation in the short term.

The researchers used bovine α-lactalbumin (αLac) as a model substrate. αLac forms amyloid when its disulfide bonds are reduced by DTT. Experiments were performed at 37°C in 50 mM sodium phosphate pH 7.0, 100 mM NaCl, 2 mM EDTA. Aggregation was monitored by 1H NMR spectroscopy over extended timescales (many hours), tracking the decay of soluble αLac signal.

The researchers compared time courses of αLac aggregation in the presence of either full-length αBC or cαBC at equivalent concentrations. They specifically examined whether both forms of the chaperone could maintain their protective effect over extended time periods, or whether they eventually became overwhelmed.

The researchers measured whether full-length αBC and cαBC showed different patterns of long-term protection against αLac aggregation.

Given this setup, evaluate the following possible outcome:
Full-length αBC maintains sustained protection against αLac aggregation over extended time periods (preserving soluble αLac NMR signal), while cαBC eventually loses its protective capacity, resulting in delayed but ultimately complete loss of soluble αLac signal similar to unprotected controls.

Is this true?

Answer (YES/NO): NO